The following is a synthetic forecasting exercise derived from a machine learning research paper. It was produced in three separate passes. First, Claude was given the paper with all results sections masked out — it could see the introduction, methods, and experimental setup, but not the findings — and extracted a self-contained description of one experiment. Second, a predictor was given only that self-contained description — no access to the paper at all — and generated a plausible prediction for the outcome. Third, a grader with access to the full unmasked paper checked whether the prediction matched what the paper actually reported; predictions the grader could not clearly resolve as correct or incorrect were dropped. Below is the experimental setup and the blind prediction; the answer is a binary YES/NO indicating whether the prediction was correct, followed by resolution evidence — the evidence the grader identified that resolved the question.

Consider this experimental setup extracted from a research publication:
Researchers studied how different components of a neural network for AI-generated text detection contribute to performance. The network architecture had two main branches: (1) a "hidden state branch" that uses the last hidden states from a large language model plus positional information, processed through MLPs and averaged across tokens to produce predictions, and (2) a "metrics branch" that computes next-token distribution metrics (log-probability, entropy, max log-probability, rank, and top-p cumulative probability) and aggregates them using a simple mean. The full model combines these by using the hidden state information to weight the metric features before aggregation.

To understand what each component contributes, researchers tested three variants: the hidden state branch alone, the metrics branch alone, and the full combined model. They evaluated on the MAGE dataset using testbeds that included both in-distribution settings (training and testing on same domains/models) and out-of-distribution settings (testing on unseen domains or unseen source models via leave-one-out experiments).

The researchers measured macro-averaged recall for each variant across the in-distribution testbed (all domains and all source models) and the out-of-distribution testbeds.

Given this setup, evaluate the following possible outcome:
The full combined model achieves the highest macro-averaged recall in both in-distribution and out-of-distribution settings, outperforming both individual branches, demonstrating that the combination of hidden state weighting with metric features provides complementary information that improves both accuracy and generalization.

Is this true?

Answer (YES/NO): NO